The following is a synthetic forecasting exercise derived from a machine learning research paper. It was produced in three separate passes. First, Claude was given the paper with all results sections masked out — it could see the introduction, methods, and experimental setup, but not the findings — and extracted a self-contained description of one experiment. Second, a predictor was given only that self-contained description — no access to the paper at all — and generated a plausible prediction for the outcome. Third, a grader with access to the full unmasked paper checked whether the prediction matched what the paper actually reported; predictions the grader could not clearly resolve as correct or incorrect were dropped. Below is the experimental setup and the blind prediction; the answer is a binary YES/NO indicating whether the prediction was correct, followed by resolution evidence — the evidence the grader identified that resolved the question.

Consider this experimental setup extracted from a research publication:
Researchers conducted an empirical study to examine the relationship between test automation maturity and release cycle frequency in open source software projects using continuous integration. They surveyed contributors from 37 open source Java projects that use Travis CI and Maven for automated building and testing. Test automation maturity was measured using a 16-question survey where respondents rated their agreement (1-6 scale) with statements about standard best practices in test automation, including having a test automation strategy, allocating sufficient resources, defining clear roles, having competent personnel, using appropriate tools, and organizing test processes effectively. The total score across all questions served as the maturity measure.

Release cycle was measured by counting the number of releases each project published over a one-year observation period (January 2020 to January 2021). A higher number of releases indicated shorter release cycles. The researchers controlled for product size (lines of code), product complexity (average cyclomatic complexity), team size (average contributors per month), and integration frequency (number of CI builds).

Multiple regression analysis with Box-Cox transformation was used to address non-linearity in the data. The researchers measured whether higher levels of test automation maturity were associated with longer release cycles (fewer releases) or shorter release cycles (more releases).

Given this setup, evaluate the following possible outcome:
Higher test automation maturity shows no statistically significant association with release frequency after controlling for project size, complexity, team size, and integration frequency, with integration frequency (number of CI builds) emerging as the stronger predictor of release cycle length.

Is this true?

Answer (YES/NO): NO